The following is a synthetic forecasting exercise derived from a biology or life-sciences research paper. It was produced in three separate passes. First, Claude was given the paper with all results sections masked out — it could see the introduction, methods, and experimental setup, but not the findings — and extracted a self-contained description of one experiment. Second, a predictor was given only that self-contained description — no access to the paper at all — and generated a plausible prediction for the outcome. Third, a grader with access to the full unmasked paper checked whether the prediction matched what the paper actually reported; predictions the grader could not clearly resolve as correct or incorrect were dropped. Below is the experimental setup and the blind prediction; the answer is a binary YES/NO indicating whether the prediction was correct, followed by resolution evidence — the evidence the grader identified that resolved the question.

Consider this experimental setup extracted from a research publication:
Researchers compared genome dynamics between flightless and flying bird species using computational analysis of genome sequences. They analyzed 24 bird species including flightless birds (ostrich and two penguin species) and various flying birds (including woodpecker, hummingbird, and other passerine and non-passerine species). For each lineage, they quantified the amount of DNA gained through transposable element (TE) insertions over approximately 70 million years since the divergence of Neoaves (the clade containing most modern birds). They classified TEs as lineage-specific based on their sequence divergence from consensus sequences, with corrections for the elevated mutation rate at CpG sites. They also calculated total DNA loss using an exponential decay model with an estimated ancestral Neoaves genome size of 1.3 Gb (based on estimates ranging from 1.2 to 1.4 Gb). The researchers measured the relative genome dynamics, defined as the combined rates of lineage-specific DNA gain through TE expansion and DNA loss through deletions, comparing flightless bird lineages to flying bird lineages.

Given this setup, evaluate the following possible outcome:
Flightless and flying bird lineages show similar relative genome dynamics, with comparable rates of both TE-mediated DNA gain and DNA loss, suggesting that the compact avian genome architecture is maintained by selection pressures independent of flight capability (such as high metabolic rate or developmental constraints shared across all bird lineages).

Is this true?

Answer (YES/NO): NO